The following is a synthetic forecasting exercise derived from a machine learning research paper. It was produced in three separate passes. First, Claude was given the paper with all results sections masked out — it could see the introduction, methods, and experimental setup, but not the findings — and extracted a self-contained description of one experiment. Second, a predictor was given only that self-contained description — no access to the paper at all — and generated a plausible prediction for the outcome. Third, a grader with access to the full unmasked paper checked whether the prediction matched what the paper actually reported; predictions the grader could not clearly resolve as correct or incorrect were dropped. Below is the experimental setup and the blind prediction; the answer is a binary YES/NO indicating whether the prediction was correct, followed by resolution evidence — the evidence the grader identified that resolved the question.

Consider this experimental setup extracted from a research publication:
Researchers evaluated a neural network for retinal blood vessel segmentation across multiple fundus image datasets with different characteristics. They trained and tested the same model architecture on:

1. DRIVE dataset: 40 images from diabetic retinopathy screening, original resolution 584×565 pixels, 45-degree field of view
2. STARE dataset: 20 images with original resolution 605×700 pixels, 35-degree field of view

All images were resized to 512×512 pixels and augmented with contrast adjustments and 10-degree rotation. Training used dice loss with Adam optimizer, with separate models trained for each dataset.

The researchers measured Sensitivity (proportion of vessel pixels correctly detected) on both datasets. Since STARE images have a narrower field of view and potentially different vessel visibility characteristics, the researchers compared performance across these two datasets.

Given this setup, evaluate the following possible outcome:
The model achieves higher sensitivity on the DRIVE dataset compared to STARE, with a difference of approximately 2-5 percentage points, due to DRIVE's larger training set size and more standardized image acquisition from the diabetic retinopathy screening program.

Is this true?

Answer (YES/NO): NO